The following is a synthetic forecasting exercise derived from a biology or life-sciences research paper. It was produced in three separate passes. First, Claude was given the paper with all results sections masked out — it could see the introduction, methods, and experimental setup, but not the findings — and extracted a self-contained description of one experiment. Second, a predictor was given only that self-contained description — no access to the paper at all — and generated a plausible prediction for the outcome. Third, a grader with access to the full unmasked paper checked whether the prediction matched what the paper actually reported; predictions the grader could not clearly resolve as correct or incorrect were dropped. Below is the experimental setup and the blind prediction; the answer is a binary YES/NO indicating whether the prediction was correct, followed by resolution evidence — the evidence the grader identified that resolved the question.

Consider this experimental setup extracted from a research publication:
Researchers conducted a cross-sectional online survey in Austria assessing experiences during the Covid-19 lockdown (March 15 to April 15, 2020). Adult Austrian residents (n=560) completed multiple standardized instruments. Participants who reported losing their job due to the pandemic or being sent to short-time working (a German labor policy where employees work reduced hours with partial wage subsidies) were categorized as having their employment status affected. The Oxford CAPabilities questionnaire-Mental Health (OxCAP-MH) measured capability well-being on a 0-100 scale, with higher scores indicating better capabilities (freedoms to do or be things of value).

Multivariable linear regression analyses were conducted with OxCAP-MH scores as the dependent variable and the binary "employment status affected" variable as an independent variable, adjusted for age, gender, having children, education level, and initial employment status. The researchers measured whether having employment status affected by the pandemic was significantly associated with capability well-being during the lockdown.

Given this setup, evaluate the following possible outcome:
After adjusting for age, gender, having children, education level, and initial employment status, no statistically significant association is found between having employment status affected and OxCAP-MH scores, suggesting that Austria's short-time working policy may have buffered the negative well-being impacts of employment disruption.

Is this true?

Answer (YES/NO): YES